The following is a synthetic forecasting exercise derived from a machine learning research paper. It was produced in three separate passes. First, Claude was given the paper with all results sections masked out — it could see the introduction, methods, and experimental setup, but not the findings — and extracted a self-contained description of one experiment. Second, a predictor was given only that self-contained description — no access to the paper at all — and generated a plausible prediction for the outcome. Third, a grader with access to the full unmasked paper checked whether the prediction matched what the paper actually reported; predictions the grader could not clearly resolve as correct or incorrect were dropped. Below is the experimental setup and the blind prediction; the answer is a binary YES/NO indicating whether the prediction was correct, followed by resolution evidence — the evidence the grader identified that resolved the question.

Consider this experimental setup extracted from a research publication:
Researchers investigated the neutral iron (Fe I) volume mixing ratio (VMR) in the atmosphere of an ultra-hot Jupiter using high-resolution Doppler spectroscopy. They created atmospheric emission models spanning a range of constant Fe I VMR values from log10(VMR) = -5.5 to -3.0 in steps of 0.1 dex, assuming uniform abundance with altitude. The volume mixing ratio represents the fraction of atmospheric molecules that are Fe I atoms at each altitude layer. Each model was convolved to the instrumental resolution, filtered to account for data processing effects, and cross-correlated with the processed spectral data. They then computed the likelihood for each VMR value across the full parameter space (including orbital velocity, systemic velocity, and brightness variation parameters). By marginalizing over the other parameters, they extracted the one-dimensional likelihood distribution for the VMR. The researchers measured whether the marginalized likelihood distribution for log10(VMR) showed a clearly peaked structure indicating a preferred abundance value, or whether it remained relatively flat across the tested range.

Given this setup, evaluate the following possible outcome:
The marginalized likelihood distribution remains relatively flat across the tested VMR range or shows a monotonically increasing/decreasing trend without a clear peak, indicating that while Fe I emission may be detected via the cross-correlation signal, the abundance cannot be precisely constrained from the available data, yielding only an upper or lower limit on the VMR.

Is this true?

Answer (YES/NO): NO